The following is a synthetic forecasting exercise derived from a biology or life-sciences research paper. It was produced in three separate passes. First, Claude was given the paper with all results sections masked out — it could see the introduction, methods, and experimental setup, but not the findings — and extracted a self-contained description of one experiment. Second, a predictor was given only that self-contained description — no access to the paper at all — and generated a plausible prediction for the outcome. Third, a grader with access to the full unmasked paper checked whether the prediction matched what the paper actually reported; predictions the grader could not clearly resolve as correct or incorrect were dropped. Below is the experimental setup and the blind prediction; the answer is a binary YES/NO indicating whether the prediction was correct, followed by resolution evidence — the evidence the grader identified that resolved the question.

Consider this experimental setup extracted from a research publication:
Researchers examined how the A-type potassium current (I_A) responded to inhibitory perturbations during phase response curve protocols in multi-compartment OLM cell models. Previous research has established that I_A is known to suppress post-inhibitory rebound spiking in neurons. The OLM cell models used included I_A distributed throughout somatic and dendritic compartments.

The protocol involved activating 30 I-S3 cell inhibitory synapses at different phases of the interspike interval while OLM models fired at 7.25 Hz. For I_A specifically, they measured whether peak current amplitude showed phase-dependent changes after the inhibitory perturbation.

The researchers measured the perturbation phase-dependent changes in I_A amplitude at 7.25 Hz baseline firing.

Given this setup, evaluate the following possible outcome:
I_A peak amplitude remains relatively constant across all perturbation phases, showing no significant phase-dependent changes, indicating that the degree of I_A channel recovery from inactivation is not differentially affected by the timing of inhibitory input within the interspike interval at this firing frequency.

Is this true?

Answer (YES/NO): NO